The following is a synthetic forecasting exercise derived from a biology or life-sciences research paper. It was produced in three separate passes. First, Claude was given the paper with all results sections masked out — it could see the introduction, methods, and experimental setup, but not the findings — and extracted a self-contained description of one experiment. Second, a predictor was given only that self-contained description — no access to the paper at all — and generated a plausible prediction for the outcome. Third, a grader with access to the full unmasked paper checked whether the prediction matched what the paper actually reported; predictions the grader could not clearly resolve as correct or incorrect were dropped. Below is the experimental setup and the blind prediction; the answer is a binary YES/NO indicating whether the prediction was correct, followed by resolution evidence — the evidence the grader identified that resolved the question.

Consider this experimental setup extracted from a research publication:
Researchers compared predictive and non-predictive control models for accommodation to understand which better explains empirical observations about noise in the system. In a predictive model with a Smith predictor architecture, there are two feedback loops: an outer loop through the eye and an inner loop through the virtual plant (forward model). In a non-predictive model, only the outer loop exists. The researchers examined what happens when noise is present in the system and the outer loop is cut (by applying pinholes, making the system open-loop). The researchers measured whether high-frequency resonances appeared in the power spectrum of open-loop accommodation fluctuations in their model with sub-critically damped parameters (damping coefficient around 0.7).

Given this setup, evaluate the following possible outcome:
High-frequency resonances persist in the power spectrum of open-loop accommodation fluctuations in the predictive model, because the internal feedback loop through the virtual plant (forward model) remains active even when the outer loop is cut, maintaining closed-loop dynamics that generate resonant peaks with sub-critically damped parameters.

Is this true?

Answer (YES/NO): NO